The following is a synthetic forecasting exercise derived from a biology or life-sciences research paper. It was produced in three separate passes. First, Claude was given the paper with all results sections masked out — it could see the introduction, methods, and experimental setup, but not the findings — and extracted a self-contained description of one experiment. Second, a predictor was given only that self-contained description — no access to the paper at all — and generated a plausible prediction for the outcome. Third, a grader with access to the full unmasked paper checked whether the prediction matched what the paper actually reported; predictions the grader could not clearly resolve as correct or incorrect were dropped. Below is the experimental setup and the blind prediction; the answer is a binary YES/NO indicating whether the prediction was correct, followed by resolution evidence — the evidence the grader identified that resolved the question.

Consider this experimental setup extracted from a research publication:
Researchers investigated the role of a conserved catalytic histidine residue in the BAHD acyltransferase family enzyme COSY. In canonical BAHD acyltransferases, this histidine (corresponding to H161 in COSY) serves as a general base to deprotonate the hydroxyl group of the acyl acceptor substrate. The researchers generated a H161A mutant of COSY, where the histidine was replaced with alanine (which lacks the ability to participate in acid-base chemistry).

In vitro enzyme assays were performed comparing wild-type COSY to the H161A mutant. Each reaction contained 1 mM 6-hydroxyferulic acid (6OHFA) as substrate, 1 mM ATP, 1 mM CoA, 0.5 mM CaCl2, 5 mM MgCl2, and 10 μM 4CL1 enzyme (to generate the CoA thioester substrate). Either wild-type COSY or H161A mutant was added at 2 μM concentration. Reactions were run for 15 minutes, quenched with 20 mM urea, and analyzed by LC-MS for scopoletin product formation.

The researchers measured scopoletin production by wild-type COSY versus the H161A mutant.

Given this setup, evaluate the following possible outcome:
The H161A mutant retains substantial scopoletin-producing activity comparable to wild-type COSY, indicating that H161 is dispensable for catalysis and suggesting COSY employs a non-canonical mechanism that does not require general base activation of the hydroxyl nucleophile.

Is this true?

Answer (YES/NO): YES